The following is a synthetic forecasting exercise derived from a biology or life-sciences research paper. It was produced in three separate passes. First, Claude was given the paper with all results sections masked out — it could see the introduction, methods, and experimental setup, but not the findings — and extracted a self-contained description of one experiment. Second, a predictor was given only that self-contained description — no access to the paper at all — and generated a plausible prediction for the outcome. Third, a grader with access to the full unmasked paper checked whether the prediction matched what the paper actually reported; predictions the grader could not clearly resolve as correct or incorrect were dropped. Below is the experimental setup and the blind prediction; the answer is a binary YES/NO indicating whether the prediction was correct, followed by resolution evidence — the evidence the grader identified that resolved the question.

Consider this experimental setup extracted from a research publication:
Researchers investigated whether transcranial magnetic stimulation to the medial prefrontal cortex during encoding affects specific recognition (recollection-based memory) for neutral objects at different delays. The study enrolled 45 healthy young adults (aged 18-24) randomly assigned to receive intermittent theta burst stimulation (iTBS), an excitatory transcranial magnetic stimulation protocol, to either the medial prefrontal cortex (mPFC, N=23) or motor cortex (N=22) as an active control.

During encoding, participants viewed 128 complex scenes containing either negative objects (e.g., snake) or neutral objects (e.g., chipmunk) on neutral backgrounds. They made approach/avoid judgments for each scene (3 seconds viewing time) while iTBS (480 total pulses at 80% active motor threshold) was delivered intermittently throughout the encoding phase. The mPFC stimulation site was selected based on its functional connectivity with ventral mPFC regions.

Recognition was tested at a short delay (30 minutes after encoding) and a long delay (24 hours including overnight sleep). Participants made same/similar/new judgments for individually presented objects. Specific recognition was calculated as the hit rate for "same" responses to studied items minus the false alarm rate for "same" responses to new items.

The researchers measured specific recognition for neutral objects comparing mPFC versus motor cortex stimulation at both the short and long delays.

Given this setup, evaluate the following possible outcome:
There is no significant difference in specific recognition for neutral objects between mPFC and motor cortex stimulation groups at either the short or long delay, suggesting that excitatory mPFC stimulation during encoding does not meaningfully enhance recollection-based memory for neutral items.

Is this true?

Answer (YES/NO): YES